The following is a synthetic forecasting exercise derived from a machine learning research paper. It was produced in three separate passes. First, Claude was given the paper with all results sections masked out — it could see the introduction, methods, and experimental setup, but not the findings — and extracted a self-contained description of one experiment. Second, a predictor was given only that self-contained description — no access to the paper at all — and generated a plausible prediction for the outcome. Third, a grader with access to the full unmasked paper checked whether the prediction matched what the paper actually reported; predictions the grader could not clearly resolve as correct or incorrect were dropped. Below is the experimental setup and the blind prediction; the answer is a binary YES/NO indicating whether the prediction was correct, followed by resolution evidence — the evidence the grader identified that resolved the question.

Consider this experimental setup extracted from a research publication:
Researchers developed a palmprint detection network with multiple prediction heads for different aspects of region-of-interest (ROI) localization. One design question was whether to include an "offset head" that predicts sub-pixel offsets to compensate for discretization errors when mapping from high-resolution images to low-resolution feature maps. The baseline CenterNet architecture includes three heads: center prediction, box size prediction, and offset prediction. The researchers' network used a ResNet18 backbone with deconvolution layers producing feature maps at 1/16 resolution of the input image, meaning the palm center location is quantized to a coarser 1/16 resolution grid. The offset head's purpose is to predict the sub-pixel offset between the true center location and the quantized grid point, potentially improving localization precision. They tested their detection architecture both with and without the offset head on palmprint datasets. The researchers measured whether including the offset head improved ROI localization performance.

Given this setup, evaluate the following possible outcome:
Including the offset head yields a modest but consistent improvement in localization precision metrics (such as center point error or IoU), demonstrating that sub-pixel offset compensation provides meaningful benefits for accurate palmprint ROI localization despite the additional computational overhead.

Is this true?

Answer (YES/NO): NO